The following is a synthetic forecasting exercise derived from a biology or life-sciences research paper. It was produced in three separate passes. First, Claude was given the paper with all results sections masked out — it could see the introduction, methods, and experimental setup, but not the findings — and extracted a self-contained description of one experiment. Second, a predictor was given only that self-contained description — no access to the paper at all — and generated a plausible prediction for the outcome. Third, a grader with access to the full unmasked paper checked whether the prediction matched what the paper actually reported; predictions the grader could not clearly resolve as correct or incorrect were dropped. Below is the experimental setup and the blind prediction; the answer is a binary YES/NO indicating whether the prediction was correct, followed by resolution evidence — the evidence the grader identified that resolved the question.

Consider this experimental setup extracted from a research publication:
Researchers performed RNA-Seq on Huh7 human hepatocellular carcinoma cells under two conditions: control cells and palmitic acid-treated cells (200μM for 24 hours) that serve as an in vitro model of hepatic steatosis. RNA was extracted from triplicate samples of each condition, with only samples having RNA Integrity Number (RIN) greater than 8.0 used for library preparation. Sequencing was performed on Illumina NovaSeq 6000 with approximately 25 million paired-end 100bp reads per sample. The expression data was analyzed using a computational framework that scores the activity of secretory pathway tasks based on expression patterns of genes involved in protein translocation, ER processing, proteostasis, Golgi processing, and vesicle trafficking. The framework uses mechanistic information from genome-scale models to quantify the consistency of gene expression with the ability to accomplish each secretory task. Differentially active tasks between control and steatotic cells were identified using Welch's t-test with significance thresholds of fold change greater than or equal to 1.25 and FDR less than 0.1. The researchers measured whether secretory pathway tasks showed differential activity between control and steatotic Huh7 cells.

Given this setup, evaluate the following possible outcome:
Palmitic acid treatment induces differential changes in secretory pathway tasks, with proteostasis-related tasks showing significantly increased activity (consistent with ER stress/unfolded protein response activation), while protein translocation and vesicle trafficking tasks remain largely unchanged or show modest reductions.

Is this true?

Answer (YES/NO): NO